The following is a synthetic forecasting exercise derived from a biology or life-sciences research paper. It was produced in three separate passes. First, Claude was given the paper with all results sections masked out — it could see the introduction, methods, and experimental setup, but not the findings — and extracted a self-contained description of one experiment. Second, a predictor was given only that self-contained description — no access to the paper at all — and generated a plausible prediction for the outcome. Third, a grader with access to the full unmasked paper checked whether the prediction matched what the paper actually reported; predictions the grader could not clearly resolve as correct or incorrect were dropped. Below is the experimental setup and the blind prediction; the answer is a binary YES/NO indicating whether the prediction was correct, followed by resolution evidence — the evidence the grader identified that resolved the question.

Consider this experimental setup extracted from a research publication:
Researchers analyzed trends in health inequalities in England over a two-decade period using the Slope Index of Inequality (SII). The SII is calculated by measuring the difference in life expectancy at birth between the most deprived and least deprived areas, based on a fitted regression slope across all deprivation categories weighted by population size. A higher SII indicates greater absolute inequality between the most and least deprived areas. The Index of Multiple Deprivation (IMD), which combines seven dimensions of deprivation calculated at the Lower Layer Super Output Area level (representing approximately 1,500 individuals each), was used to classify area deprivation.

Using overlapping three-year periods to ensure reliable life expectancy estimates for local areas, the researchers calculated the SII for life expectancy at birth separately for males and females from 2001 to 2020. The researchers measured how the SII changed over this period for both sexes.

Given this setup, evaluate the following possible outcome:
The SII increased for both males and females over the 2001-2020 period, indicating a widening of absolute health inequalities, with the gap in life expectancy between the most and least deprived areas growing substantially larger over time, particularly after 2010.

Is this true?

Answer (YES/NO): NO